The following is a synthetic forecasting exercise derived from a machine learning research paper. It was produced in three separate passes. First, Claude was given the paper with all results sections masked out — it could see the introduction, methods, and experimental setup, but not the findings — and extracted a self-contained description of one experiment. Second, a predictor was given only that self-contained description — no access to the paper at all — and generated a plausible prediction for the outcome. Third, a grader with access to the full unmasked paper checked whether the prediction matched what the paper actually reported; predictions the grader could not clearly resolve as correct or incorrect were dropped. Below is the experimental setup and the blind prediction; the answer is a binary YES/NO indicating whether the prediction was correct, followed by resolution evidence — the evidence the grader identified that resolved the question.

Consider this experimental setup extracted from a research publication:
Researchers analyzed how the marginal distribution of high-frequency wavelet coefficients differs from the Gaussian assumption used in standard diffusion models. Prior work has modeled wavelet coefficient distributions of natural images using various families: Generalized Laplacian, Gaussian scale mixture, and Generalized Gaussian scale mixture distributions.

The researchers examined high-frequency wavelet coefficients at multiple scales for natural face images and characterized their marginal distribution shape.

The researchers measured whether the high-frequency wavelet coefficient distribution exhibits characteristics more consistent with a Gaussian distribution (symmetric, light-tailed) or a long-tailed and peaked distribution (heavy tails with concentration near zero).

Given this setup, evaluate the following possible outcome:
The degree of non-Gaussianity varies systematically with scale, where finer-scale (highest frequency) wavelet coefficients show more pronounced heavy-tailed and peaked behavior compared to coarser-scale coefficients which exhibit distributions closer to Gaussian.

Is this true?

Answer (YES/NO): NO